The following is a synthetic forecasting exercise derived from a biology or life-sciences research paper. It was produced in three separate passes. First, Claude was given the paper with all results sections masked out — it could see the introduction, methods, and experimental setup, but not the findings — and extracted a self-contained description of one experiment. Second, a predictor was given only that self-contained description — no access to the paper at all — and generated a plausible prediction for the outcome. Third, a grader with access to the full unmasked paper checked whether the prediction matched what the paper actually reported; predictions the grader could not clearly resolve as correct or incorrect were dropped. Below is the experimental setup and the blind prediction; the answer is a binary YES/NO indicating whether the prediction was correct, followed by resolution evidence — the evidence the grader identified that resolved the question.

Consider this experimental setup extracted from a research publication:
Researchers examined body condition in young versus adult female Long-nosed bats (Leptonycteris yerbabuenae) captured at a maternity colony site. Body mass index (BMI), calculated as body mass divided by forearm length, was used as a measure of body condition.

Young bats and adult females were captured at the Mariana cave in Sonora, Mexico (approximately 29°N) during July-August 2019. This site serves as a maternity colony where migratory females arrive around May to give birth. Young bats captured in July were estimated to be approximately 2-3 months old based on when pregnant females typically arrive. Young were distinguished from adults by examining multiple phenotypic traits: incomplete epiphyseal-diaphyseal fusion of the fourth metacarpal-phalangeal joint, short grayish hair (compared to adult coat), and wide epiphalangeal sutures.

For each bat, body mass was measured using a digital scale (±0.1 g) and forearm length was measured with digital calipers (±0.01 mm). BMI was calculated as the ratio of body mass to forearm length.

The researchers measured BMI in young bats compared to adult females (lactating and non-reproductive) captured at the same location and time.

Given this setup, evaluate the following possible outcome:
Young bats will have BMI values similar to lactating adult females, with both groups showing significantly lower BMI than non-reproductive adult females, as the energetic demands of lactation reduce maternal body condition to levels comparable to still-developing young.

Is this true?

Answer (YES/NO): NO